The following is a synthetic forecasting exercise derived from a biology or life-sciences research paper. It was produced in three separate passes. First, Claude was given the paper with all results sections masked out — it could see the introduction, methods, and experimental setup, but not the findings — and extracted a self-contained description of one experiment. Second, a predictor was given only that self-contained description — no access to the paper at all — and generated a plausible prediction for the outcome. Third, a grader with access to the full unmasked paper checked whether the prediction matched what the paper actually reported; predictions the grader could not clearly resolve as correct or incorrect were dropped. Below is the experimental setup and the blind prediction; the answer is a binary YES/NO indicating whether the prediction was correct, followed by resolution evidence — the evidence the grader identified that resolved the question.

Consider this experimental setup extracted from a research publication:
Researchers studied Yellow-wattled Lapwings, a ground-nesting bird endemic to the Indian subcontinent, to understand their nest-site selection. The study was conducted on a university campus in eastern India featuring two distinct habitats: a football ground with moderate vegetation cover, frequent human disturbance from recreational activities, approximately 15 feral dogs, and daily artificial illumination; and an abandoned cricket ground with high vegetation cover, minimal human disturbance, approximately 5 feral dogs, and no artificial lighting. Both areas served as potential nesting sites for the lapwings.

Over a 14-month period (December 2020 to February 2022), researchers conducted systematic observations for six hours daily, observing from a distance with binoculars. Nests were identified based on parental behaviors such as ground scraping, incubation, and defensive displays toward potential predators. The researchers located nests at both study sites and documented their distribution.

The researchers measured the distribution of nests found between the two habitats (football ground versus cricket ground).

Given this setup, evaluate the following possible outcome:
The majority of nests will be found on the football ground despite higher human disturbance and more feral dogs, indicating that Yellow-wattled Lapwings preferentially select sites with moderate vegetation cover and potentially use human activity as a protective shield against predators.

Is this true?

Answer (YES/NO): NO